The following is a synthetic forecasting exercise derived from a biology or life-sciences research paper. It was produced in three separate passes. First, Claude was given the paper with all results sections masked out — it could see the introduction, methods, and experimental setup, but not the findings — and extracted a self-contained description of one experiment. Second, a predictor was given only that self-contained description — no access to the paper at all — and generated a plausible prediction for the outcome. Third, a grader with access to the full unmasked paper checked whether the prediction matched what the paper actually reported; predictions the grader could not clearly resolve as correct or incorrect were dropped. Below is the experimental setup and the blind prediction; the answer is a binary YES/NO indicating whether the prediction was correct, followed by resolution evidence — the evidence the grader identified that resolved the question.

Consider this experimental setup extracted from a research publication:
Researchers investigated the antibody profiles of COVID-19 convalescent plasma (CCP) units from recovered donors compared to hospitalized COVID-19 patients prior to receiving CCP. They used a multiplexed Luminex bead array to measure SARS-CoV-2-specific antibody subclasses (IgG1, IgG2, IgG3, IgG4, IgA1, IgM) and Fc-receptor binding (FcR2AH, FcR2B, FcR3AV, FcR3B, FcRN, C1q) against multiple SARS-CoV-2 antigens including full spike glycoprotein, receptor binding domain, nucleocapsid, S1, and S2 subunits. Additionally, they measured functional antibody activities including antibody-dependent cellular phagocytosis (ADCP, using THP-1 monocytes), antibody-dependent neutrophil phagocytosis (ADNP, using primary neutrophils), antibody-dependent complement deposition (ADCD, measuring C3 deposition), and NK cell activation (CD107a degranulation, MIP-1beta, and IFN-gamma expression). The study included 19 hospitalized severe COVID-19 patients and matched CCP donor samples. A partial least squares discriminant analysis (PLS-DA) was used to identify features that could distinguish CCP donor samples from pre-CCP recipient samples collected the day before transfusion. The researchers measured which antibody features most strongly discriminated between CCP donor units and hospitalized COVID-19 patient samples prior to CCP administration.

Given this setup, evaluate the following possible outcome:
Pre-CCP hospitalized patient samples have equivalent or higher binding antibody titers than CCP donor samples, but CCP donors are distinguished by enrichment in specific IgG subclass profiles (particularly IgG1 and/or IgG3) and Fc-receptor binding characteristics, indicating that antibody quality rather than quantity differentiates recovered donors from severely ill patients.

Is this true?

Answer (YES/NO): NO